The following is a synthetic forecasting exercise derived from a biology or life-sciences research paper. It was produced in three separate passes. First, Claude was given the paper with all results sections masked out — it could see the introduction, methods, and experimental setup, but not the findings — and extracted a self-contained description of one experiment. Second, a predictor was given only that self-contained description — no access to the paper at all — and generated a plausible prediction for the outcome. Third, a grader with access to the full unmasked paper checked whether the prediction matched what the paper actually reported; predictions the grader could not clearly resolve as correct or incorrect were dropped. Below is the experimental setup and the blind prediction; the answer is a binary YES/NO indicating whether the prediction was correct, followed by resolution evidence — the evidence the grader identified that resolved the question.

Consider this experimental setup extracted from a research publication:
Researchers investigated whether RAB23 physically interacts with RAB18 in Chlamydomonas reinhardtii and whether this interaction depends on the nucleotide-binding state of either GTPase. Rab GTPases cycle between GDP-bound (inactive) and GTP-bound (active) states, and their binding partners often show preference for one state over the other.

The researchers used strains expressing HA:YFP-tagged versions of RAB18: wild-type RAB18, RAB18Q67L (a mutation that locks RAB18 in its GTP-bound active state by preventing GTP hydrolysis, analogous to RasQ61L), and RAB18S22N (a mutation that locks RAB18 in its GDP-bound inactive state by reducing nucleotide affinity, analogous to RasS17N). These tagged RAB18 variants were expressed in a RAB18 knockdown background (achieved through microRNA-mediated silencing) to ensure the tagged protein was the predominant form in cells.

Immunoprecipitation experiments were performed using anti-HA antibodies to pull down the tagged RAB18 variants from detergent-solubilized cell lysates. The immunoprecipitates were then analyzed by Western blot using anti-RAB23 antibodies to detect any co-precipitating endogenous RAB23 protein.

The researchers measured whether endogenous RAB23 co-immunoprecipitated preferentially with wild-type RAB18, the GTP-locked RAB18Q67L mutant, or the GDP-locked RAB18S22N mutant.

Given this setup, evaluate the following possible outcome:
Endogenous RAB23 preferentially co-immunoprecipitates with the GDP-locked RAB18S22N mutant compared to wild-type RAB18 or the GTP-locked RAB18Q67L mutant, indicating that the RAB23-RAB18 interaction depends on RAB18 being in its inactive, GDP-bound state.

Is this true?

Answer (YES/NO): NO